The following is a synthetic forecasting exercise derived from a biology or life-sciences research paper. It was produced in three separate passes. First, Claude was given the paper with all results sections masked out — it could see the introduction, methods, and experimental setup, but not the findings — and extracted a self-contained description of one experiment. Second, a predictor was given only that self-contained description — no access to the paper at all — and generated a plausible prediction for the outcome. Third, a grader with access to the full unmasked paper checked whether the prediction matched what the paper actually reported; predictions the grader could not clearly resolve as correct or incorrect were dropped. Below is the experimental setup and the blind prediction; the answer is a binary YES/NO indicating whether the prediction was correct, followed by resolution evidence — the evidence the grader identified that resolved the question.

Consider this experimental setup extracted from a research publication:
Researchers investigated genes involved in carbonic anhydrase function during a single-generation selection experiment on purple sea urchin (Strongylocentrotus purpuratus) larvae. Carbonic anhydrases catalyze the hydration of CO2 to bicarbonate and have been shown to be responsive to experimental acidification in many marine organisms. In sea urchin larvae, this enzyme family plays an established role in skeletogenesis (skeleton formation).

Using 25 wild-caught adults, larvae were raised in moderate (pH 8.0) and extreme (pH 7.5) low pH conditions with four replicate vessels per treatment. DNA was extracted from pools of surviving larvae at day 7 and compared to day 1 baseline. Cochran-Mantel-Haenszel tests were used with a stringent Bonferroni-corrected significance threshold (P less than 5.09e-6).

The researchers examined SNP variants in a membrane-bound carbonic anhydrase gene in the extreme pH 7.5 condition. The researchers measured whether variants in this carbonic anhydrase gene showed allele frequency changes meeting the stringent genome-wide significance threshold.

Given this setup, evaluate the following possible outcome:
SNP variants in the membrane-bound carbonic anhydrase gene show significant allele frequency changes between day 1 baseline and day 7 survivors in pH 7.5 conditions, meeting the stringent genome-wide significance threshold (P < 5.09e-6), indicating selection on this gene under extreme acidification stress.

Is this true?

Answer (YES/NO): NO